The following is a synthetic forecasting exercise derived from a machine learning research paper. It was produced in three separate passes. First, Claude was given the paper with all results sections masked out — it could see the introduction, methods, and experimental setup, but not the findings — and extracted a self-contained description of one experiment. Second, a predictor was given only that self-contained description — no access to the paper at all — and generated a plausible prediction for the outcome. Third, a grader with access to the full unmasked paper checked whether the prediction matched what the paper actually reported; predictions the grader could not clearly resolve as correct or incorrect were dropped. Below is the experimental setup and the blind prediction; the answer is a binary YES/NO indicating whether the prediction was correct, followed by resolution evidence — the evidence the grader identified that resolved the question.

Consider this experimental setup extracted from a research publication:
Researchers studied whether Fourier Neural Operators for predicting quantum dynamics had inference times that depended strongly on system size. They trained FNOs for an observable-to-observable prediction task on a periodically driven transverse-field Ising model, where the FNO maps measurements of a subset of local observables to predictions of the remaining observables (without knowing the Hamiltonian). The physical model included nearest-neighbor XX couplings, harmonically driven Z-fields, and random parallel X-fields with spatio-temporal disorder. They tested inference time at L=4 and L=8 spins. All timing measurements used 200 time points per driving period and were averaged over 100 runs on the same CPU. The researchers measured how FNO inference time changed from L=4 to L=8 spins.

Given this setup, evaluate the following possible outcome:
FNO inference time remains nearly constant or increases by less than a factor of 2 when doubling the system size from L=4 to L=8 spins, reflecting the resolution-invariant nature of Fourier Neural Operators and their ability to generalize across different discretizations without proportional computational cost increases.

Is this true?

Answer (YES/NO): YES